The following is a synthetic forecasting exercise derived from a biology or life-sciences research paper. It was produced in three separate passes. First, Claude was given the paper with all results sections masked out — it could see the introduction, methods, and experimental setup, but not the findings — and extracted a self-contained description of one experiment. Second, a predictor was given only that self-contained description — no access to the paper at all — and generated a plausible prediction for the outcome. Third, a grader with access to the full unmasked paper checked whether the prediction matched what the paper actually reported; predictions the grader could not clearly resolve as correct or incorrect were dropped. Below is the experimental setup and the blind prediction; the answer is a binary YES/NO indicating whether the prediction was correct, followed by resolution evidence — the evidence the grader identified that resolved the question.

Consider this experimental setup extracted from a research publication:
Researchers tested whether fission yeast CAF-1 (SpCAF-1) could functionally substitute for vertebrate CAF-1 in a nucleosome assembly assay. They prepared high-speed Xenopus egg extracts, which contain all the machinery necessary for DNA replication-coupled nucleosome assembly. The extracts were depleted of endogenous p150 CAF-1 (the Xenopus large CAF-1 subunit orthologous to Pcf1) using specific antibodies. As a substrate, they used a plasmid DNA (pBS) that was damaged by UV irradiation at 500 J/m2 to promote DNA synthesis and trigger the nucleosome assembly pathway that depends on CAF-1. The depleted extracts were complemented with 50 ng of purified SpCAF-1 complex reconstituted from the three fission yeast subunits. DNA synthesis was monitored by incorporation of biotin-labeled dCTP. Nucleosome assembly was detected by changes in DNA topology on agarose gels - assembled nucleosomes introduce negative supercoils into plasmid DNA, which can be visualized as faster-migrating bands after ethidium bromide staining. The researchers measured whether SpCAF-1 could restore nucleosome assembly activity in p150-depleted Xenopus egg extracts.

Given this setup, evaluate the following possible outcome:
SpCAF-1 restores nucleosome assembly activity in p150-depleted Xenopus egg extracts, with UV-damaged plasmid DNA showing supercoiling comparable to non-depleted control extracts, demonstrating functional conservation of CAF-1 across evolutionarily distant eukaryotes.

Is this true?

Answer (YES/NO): YES